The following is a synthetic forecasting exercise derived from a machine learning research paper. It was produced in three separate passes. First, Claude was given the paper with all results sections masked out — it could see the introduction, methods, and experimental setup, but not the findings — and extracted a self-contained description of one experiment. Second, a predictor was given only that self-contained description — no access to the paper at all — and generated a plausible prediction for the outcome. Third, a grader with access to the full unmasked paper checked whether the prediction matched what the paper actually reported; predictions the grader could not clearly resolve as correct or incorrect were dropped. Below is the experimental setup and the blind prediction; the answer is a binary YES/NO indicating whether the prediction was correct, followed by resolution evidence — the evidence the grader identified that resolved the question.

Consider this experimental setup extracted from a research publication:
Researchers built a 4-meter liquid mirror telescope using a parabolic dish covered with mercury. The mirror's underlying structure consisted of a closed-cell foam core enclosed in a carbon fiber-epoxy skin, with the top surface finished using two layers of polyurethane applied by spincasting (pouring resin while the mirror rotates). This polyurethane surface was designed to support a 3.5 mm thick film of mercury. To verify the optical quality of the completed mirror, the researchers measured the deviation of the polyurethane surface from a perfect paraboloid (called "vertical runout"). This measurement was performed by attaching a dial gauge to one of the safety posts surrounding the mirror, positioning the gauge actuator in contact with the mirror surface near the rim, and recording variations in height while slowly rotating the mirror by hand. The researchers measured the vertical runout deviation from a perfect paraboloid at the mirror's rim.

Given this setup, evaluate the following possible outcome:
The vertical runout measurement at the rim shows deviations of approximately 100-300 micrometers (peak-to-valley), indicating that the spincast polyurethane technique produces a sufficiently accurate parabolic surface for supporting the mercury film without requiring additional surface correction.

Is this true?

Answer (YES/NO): NO